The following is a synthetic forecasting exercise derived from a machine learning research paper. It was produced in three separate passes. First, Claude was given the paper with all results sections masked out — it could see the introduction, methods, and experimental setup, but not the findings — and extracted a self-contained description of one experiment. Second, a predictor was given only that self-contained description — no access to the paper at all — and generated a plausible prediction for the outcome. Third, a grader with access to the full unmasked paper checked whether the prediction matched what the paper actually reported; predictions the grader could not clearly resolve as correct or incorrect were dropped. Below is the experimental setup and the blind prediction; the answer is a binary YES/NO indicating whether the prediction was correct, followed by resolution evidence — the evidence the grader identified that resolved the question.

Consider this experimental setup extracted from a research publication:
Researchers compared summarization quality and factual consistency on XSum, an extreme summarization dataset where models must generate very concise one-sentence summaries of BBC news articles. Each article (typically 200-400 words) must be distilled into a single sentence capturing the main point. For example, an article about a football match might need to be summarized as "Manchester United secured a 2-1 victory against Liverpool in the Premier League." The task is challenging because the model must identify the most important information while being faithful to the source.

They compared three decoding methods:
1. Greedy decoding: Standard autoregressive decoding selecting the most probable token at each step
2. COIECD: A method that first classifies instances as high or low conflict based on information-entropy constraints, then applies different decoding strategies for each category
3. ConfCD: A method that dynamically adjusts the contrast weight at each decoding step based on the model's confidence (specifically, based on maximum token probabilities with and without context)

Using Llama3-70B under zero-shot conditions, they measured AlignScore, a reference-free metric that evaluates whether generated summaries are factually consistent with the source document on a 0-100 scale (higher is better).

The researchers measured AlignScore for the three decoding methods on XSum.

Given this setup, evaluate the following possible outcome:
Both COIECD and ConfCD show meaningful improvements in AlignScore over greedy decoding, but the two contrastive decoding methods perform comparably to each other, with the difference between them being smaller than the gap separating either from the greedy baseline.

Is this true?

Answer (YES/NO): NO